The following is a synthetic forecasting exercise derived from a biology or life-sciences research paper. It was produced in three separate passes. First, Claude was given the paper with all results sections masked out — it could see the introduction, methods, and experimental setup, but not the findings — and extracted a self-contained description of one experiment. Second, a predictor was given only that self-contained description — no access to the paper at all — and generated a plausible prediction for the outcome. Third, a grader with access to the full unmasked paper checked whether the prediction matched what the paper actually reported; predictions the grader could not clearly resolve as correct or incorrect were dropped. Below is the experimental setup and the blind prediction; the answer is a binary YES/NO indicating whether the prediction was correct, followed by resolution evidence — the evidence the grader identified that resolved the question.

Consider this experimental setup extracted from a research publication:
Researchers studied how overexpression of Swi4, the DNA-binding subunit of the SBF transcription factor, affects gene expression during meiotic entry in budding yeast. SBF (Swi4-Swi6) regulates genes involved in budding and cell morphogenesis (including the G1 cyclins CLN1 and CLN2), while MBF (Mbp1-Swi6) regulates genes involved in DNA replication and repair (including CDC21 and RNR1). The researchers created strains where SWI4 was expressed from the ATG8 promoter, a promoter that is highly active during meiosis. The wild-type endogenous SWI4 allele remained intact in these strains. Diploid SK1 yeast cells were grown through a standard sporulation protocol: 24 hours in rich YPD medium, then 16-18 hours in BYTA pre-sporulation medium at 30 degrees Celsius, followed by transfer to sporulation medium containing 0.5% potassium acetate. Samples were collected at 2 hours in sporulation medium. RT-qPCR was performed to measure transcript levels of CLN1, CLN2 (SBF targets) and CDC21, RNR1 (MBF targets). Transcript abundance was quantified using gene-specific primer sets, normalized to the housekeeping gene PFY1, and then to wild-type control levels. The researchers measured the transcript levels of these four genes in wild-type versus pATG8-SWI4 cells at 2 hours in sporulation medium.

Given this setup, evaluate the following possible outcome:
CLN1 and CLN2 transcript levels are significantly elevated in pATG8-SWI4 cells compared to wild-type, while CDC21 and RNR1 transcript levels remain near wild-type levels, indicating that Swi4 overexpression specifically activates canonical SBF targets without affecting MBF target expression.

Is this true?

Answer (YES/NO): YES